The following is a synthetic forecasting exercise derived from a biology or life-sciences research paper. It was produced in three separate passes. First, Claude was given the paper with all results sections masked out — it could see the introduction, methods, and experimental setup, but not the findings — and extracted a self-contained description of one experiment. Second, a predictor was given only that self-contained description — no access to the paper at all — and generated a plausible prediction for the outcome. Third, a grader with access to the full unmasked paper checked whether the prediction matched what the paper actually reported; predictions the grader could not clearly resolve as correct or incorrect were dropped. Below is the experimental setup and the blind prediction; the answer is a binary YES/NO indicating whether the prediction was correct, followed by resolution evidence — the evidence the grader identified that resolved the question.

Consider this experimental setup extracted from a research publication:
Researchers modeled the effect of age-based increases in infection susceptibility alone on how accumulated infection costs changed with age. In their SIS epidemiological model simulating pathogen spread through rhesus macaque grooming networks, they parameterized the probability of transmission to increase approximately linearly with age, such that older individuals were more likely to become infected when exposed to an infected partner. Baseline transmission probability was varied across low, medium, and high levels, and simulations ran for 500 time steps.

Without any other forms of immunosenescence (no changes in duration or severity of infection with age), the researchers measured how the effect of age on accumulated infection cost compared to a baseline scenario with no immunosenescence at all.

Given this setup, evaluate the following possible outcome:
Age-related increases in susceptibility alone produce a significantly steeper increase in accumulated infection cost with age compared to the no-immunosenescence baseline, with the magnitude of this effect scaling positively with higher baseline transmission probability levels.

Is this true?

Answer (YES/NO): NO